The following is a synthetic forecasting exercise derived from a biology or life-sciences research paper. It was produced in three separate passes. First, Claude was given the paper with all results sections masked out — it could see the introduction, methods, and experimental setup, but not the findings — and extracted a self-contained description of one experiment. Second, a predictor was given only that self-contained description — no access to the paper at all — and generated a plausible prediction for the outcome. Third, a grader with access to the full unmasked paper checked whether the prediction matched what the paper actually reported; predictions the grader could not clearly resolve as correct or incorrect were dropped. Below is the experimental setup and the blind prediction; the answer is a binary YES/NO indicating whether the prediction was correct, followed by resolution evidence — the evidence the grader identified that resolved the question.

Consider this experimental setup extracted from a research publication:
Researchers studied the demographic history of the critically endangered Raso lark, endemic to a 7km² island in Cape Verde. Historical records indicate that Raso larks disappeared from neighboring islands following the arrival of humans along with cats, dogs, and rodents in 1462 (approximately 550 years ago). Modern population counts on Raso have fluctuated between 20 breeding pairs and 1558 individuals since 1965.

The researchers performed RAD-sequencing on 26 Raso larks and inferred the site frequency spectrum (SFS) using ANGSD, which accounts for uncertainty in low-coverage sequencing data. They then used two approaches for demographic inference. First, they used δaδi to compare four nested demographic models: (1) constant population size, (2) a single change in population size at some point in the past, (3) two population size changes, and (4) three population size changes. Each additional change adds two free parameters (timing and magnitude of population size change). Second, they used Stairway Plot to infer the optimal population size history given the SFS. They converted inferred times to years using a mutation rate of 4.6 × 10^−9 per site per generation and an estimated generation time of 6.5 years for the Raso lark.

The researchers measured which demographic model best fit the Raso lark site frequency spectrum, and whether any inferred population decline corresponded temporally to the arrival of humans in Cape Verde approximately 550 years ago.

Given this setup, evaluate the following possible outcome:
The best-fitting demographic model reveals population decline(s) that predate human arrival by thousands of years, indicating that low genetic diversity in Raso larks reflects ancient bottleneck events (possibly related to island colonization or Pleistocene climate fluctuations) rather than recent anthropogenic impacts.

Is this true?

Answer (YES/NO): NO